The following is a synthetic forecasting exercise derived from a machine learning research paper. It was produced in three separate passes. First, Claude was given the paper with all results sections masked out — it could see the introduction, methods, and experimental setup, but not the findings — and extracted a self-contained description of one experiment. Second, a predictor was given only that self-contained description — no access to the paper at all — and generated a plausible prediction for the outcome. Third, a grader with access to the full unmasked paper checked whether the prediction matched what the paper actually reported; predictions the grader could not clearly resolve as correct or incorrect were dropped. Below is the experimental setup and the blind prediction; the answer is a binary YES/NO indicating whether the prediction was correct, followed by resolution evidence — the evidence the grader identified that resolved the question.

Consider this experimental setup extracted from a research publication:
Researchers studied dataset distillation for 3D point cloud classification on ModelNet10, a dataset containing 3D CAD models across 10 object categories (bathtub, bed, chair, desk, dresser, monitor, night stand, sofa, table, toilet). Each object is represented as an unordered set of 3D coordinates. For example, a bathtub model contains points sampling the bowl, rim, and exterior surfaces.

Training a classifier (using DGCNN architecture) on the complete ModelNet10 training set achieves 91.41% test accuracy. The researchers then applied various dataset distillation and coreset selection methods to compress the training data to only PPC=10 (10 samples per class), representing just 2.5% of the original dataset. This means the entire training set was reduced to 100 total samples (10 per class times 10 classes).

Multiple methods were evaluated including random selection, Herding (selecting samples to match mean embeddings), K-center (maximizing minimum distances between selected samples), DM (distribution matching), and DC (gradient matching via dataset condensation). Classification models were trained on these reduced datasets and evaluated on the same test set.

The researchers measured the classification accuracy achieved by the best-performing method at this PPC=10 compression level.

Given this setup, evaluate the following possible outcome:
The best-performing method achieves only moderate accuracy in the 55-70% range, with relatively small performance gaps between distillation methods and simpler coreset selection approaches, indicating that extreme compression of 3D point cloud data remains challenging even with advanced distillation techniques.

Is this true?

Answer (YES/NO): NO